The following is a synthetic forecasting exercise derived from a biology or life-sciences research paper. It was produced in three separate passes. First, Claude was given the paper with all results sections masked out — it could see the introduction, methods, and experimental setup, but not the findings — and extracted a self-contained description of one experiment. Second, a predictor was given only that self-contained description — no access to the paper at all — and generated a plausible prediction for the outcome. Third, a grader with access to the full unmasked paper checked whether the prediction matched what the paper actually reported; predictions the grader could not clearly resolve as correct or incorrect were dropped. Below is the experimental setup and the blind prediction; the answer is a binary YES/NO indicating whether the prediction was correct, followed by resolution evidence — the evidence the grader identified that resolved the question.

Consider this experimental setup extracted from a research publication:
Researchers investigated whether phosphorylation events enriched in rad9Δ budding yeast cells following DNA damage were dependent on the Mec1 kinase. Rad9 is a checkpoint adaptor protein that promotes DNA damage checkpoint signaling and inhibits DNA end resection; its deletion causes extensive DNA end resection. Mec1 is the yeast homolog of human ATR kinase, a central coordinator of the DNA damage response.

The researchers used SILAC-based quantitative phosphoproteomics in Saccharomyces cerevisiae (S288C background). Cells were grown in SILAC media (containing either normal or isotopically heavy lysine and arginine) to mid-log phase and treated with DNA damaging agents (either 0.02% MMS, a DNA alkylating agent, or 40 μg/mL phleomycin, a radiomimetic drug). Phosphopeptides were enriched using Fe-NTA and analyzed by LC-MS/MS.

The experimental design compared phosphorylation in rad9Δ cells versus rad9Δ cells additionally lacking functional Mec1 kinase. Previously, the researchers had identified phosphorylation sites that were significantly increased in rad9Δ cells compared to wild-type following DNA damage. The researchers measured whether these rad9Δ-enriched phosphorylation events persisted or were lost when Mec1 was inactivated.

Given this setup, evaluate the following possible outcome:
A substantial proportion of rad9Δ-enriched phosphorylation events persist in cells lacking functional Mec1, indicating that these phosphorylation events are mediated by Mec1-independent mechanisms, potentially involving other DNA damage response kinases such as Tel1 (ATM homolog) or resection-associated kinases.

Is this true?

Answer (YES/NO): NO